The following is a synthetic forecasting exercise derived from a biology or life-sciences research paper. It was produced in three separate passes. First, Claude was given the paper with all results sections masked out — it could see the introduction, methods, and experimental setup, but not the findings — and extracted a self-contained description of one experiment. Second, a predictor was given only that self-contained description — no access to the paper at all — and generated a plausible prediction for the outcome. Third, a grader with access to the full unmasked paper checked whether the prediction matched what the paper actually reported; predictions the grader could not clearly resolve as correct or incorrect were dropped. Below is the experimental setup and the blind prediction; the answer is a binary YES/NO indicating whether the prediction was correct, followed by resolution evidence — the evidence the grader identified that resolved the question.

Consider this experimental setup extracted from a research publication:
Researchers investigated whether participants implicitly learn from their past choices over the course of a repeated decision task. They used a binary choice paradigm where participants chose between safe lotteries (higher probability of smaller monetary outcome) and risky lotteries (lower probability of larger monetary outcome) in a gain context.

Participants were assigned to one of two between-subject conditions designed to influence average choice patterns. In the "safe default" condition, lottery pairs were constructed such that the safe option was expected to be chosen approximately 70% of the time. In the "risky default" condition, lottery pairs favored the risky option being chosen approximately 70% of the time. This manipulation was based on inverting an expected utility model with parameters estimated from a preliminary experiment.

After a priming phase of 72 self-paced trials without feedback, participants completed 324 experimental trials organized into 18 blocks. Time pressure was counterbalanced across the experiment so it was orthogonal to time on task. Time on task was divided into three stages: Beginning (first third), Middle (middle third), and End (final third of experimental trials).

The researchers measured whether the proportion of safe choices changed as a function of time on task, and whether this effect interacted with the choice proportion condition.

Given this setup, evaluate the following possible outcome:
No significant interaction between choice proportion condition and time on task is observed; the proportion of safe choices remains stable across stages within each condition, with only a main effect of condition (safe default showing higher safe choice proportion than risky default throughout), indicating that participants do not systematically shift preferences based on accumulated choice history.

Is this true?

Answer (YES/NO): NO